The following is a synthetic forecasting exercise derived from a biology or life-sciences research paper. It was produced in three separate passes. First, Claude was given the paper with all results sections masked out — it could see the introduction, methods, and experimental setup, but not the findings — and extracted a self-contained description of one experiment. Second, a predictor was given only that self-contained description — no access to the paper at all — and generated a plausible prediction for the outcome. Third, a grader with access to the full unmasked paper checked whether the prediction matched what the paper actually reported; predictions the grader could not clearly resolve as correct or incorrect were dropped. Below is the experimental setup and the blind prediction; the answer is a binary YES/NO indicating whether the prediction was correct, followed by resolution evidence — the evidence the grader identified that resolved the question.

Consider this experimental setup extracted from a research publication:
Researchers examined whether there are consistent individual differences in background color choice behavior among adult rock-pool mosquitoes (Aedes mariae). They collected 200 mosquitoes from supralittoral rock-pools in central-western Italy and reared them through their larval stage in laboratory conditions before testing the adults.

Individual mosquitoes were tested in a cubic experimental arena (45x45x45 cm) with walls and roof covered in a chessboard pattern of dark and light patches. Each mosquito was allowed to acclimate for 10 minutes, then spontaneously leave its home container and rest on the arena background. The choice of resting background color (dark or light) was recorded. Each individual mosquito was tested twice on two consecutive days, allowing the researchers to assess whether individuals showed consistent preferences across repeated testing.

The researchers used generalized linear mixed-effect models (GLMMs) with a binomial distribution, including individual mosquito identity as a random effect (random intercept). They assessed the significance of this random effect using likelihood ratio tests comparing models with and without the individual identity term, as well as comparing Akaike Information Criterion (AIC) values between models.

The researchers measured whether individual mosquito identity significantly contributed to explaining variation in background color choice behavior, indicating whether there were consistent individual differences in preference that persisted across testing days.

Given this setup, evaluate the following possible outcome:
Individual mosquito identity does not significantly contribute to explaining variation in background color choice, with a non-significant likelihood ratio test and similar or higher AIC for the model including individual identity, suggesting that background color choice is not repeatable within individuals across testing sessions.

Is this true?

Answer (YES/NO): NO